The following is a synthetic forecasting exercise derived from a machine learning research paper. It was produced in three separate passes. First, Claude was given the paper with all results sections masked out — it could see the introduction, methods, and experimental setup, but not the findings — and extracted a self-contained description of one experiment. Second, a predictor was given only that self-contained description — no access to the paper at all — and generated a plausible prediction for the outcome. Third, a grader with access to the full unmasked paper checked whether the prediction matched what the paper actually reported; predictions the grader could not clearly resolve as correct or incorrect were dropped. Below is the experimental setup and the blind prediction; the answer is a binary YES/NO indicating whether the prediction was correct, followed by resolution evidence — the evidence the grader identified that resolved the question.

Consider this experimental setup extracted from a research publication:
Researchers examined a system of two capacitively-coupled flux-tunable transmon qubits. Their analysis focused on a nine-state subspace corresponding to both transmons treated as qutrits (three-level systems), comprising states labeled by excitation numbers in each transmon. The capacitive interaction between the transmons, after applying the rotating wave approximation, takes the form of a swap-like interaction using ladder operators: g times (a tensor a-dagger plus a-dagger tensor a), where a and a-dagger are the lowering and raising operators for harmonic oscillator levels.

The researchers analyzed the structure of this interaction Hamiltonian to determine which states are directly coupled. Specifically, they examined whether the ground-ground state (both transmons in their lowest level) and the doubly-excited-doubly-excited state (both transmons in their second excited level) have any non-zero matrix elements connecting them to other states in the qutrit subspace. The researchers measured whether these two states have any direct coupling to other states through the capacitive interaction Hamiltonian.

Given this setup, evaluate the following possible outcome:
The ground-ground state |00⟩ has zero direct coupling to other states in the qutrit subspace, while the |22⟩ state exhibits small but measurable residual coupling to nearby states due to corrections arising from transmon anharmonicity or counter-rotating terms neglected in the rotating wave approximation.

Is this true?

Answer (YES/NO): NO